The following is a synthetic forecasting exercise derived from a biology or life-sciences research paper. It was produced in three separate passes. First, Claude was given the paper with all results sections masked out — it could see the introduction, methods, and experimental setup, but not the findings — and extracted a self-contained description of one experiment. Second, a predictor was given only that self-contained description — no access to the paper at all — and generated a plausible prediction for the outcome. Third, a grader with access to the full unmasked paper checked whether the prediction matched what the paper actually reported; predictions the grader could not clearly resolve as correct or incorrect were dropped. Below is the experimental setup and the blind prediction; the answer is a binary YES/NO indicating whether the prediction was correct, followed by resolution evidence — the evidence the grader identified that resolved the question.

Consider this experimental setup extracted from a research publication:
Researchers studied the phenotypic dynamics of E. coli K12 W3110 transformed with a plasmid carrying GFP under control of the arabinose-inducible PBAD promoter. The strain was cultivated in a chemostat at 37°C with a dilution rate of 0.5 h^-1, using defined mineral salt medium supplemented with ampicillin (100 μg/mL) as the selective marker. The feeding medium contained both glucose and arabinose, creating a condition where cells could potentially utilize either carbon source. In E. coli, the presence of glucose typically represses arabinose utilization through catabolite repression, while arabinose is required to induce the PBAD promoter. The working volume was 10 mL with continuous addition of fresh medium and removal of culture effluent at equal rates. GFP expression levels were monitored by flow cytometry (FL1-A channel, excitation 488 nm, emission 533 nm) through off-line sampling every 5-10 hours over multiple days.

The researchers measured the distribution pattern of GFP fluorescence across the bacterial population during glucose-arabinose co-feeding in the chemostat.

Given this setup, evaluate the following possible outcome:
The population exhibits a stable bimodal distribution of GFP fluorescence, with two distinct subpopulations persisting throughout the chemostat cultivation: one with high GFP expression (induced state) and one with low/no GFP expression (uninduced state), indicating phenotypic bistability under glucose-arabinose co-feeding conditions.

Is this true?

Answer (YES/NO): NO